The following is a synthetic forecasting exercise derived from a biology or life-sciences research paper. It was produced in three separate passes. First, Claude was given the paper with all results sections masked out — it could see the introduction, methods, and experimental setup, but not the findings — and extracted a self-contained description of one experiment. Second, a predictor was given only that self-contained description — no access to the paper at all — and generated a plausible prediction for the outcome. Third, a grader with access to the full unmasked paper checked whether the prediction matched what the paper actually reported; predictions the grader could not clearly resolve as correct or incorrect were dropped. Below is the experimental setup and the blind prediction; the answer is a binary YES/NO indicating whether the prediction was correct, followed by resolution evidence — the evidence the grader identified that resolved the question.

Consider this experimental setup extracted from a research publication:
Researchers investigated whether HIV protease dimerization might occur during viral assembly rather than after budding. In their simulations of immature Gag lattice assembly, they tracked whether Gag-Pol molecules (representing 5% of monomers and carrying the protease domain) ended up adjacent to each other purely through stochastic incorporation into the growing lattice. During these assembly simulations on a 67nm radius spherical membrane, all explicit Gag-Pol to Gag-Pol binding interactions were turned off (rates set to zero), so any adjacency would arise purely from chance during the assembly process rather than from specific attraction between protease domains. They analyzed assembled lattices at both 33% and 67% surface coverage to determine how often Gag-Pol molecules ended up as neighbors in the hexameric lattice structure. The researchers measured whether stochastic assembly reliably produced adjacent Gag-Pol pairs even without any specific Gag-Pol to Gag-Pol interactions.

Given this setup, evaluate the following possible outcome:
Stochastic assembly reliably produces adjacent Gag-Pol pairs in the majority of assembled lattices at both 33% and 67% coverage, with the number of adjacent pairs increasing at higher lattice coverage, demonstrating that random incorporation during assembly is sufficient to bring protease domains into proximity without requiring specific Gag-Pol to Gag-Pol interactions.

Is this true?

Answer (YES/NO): YES